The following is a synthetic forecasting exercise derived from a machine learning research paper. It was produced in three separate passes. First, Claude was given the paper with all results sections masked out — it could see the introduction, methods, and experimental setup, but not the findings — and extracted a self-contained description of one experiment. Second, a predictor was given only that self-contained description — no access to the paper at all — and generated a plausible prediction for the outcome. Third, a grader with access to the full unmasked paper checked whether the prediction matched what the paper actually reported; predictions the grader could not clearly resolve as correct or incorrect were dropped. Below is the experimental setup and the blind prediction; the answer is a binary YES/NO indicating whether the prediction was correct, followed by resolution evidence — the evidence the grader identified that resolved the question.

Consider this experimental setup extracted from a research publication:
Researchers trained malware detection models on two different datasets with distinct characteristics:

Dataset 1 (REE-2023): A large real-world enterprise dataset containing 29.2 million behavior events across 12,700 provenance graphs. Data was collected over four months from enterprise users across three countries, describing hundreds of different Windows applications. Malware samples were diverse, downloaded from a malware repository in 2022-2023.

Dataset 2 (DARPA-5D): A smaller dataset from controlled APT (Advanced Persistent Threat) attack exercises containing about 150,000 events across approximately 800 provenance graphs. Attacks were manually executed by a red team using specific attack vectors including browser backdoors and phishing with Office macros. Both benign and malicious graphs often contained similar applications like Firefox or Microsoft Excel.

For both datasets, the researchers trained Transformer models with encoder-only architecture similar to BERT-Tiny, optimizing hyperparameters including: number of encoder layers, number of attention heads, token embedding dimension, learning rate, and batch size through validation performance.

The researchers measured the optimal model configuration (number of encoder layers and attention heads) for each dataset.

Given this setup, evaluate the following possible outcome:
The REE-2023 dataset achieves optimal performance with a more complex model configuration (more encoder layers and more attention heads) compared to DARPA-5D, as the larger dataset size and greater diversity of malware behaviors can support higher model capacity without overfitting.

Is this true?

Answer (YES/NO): NO